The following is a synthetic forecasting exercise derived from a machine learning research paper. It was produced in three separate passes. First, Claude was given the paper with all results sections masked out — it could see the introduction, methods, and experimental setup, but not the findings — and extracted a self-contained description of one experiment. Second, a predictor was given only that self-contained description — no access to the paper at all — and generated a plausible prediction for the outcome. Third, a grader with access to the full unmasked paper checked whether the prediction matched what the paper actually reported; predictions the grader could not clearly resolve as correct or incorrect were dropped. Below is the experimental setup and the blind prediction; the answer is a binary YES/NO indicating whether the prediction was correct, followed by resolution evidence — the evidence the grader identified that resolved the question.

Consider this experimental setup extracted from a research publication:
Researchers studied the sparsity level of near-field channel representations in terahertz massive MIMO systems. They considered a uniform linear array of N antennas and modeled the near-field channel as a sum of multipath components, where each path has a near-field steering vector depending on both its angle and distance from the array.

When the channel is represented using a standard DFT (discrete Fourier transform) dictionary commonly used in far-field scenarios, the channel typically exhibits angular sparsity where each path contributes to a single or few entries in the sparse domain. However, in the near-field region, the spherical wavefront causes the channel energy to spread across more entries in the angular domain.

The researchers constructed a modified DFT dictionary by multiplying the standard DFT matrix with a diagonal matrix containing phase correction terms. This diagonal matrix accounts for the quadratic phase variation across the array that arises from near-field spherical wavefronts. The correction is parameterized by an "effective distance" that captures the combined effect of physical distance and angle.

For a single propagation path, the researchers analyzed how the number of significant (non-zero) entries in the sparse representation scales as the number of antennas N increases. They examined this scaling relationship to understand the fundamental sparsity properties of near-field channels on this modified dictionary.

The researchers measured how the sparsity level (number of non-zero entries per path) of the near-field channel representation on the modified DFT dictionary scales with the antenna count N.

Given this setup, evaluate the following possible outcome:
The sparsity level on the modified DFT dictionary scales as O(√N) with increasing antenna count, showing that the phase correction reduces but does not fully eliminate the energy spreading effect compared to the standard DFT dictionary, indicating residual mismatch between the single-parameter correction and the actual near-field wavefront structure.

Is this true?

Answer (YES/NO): YES